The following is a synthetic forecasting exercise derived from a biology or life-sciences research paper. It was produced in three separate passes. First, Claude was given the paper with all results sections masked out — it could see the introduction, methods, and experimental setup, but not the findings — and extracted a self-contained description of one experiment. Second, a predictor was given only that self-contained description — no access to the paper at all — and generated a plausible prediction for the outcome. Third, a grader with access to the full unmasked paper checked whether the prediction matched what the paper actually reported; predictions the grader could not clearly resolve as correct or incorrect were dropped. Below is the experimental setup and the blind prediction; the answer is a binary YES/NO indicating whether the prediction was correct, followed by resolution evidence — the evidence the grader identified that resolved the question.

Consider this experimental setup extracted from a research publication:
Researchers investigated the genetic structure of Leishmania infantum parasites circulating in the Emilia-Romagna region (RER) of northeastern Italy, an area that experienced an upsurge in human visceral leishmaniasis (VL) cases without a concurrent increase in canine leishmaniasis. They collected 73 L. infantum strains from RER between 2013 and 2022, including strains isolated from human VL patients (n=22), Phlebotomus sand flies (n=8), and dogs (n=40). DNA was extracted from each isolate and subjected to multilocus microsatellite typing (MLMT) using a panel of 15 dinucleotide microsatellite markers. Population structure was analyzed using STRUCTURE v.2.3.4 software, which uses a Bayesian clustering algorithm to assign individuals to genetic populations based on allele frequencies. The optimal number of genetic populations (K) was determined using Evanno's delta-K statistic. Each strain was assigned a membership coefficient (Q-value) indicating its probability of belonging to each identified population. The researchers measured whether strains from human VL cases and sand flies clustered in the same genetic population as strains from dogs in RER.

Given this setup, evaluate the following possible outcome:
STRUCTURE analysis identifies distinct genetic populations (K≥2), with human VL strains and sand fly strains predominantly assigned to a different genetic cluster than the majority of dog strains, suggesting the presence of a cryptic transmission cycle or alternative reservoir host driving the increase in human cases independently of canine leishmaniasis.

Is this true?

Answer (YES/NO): YES